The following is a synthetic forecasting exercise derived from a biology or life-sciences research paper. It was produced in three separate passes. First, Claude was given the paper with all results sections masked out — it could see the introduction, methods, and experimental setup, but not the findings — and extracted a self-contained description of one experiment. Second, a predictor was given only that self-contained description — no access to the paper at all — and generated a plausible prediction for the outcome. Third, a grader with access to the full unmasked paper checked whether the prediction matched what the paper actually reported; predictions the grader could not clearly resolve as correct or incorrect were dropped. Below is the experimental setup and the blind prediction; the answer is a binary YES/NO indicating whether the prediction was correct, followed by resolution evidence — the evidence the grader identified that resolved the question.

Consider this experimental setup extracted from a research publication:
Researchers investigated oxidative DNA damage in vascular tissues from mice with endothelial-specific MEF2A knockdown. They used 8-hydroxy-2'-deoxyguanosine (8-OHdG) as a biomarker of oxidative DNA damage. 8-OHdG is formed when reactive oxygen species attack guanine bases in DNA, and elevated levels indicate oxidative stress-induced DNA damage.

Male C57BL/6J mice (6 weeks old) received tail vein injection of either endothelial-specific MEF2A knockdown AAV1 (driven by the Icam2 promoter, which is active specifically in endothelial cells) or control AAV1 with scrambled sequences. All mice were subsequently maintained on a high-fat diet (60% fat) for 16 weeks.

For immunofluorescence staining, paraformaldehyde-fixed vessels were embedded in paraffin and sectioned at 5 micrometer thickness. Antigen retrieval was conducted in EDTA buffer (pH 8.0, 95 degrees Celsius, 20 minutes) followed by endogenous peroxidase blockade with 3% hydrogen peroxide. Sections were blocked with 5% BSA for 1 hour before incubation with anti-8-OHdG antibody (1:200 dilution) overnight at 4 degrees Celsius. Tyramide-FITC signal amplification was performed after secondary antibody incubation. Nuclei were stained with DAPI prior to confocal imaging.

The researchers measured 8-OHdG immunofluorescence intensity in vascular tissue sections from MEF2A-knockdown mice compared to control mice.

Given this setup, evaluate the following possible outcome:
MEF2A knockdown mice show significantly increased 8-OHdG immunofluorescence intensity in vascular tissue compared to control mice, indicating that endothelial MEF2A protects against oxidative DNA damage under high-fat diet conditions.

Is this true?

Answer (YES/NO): YES